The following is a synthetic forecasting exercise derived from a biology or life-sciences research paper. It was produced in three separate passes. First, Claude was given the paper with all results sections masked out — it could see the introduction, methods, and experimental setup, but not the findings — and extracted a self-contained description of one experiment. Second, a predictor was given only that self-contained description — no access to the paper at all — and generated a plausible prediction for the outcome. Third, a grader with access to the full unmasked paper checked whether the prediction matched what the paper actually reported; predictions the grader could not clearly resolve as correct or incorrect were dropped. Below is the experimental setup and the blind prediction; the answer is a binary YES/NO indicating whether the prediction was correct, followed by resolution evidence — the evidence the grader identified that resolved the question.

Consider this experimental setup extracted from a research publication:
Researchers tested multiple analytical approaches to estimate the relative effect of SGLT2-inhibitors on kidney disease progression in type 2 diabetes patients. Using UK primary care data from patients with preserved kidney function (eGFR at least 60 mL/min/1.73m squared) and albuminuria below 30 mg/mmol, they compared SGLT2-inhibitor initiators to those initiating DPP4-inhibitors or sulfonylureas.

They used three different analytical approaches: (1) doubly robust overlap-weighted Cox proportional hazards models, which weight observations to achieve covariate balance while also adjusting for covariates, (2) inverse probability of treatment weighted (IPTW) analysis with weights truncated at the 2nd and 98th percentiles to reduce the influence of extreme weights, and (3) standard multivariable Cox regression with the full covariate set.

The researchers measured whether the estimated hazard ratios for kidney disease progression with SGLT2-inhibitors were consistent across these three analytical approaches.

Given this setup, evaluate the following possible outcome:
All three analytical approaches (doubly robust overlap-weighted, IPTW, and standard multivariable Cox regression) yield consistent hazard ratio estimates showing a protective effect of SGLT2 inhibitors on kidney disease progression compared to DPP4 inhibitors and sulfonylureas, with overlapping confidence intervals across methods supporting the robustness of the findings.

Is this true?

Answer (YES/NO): YES